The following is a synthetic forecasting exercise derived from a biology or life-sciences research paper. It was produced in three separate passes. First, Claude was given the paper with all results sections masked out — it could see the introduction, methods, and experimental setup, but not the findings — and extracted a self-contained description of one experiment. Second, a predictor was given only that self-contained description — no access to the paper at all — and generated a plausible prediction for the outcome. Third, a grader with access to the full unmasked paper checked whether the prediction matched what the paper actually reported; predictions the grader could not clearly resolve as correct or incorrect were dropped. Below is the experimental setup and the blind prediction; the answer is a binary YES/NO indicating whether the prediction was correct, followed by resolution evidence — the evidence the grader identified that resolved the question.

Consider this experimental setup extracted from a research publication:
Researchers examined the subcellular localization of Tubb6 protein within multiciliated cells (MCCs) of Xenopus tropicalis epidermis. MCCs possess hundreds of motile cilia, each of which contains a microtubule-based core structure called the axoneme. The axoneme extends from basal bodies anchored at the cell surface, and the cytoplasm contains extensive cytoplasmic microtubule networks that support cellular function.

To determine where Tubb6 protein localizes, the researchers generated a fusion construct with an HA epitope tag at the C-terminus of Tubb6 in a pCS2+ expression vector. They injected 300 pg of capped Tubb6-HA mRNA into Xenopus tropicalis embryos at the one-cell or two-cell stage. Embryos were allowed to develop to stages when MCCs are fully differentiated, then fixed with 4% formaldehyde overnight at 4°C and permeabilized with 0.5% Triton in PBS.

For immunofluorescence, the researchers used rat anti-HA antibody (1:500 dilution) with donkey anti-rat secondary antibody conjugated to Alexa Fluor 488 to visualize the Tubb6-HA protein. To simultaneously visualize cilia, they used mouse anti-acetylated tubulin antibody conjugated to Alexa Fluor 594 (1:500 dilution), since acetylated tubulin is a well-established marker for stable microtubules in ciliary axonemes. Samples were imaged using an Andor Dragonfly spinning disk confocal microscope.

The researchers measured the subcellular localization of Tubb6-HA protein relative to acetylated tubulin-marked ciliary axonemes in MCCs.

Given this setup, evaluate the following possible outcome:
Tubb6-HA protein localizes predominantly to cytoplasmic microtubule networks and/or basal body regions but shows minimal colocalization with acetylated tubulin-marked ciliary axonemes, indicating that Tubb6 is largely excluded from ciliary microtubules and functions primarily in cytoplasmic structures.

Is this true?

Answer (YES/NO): NO